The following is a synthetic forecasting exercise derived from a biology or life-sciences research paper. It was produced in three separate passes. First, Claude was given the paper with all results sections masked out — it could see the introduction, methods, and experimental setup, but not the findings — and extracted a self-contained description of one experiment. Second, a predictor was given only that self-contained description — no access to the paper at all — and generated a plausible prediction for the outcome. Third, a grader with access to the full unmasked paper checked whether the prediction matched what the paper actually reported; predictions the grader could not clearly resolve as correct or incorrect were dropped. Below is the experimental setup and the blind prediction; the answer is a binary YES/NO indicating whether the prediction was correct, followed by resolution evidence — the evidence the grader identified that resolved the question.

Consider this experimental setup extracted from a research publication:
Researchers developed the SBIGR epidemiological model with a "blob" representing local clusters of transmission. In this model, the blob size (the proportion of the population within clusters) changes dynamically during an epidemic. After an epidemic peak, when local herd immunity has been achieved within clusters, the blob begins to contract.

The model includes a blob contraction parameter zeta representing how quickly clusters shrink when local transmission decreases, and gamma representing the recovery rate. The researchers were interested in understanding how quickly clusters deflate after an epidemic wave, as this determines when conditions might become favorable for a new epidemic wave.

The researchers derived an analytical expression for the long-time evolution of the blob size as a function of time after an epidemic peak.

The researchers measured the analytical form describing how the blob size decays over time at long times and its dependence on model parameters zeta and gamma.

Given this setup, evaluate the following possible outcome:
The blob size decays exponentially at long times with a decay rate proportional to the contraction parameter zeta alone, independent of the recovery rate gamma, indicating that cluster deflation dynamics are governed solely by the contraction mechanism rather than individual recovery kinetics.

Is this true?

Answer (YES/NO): NO